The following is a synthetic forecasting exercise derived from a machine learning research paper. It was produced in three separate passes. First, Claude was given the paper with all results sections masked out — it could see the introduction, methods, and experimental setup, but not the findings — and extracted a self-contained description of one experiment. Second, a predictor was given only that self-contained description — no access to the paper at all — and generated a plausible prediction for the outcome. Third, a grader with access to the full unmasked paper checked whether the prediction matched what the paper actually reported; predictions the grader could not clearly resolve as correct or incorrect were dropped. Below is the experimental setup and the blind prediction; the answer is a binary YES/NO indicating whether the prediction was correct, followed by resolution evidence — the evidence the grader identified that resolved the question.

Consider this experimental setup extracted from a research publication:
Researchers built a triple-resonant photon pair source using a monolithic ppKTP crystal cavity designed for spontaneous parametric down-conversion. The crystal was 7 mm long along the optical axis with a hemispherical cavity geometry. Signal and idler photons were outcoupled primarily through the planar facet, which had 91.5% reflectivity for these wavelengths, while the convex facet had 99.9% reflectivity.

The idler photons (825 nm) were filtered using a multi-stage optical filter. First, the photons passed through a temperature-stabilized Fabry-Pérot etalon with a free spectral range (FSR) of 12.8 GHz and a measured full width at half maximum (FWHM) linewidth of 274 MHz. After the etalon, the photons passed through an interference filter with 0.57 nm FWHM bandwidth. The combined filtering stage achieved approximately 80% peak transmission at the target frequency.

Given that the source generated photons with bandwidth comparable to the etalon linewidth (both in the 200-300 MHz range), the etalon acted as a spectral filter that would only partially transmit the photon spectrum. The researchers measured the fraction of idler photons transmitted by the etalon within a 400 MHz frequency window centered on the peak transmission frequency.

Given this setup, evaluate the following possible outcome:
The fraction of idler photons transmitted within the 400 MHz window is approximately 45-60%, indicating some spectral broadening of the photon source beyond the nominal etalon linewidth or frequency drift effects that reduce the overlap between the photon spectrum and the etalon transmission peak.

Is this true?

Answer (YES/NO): NO